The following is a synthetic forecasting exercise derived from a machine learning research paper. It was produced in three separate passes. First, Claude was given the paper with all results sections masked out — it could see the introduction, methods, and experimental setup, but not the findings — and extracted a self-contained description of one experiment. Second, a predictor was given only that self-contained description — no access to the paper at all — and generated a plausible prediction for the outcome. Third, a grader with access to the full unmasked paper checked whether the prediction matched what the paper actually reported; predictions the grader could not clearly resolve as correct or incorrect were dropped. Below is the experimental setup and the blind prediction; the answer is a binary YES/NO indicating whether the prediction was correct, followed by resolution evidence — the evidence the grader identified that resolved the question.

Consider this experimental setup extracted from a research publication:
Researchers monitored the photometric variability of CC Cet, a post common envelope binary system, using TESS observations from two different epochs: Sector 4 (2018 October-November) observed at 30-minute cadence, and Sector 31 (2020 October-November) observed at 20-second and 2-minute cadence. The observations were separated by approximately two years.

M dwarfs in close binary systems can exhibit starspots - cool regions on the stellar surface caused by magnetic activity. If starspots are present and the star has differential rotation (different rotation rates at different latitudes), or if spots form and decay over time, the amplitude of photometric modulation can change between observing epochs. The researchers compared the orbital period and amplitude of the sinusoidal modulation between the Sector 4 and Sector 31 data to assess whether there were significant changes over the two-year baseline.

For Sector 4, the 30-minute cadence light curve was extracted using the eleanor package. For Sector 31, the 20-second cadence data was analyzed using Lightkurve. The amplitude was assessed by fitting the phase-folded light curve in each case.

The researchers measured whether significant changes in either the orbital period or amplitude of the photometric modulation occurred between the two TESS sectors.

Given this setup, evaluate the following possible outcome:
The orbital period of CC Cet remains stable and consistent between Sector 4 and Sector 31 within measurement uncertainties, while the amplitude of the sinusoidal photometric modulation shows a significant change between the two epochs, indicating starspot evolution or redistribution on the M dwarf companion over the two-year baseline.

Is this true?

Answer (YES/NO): NO